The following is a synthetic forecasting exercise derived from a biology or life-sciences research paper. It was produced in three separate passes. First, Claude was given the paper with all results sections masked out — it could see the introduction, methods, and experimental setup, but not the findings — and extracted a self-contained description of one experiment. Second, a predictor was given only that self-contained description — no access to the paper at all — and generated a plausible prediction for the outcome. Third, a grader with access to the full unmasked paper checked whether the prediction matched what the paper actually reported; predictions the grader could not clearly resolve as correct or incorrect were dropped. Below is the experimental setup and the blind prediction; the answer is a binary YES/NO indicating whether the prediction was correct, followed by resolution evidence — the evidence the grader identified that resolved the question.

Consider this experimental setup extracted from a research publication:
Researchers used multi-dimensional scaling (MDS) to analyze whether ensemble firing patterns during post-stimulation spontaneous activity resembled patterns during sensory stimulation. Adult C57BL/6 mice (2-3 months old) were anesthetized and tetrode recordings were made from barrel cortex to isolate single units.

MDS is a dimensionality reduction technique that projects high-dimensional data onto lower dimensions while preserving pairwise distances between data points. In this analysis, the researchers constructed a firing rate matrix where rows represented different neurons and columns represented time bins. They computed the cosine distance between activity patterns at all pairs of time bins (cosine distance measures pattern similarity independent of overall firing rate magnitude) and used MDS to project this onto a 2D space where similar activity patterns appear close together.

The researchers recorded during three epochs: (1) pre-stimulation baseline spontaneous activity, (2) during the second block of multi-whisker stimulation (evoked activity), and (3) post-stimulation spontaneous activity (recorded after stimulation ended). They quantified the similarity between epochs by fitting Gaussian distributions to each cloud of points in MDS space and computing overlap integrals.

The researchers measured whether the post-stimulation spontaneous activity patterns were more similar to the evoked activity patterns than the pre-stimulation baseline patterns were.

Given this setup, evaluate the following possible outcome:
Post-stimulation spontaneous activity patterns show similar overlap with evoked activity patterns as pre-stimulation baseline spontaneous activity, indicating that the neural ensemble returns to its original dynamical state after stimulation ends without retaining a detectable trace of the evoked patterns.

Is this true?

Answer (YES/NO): NO